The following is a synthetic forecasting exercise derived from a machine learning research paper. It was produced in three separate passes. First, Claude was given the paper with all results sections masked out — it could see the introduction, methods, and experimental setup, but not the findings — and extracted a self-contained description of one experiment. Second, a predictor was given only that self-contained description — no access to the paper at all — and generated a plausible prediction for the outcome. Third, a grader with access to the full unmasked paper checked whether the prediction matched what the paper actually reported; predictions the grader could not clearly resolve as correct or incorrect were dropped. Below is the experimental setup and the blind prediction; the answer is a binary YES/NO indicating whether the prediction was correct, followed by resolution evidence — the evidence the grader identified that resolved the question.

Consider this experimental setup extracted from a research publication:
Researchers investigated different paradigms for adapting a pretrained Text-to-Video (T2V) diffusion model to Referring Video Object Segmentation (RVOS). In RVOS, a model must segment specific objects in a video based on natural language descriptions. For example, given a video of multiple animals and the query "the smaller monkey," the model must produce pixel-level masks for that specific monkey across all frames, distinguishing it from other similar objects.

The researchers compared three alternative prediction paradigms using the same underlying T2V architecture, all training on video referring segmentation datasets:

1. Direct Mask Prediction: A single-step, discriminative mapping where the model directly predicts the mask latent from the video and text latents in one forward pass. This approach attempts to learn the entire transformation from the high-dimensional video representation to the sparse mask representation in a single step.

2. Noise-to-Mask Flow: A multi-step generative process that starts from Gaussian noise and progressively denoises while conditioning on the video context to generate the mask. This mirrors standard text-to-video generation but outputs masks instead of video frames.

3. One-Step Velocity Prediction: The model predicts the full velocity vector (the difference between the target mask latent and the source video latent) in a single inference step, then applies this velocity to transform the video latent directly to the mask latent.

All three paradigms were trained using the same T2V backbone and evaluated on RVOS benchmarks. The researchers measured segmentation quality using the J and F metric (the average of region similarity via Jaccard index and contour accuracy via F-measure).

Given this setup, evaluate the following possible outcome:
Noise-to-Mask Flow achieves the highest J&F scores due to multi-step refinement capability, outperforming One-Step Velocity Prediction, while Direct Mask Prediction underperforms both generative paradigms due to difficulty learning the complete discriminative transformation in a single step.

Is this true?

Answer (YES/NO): NO